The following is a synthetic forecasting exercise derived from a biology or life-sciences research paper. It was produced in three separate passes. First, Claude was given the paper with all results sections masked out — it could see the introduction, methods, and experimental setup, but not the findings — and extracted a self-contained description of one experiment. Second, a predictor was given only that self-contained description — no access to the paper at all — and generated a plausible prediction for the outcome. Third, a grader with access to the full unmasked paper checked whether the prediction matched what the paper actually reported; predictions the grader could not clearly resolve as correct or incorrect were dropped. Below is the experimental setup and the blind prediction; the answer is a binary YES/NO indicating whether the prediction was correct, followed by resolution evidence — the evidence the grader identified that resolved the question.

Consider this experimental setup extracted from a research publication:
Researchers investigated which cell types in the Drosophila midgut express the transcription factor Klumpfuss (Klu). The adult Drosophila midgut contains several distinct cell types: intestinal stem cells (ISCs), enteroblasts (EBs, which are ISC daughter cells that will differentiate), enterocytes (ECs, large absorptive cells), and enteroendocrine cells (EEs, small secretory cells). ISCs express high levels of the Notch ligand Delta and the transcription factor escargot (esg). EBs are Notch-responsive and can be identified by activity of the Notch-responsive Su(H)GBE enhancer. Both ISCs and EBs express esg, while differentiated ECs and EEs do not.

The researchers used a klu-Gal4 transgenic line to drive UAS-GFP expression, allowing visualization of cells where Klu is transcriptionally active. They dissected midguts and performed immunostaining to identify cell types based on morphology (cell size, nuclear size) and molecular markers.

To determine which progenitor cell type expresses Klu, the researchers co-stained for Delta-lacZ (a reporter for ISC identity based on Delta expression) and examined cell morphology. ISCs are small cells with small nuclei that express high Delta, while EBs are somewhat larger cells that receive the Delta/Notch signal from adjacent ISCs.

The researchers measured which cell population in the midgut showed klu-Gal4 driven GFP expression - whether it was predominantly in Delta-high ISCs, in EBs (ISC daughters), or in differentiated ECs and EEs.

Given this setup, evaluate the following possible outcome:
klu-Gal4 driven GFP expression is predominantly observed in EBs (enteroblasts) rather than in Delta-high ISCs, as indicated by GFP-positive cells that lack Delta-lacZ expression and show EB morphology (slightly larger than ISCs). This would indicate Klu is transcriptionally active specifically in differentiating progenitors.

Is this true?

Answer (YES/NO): YES